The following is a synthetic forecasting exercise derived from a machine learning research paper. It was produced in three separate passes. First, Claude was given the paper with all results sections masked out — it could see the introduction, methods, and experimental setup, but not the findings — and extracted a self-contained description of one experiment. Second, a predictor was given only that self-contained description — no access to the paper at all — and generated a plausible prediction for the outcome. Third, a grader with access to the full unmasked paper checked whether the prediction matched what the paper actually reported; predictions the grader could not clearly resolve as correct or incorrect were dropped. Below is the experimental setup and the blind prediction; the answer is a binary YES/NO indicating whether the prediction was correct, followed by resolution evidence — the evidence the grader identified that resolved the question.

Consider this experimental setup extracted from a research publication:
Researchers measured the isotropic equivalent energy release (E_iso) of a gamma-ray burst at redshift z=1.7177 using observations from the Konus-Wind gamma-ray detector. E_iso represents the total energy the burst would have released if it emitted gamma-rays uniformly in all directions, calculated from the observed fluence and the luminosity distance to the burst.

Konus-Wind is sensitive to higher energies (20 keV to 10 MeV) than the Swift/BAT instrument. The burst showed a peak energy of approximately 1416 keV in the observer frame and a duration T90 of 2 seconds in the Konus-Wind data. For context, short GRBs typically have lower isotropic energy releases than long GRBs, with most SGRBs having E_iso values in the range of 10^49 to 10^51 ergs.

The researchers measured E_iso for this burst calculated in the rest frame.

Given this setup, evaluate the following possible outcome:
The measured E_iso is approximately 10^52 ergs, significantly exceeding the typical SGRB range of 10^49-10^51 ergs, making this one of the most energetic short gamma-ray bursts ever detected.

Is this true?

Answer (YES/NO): YES